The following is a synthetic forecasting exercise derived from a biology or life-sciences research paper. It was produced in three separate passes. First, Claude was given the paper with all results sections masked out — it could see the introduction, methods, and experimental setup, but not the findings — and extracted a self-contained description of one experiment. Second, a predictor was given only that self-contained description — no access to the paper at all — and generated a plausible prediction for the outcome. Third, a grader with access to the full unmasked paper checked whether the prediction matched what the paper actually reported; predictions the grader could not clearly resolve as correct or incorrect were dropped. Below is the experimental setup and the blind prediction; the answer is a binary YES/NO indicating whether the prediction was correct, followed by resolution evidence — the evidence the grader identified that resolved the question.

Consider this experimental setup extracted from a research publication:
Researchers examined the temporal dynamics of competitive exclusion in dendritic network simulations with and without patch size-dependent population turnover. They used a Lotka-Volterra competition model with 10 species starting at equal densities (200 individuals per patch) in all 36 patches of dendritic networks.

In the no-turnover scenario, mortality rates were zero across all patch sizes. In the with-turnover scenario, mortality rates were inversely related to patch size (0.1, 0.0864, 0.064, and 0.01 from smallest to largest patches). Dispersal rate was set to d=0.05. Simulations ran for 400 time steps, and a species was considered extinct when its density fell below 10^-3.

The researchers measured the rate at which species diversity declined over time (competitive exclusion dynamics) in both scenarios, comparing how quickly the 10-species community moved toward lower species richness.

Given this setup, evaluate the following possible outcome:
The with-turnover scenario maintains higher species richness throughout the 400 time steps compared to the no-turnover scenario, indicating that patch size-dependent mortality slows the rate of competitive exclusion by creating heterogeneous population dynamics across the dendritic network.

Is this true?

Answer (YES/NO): YES